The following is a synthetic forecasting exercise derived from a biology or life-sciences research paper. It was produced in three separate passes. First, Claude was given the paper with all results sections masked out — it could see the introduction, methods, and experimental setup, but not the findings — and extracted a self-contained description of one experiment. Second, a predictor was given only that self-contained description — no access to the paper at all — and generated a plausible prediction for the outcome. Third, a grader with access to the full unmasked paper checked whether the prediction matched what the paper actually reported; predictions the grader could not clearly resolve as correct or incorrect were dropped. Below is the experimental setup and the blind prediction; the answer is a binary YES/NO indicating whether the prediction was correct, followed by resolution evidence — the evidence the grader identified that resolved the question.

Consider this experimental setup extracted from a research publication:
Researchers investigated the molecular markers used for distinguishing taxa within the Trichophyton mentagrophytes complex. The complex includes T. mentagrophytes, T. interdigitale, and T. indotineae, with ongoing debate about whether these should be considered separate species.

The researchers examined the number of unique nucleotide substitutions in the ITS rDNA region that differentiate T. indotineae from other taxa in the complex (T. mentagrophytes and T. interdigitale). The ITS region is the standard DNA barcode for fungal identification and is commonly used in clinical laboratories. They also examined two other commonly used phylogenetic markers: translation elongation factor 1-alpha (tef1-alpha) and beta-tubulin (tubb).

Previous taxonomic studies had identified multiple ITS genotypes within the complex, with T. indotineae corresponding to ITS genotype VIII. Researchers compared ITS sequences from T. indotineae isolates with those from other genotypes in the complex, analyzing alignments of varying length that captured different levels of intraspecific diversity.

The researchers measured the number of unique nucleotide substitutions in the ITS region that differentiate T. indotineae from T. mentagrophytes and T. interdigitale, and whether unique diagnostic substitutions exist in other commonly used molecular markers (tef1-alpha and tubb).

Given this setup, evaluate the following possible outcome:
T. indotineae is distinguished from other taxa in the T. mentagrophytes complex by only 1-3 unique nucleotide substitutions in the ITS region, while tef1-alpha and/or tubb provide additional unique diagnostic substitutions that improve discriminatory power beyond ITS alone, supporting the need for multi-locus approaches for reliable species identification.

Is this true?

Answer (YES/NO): NO